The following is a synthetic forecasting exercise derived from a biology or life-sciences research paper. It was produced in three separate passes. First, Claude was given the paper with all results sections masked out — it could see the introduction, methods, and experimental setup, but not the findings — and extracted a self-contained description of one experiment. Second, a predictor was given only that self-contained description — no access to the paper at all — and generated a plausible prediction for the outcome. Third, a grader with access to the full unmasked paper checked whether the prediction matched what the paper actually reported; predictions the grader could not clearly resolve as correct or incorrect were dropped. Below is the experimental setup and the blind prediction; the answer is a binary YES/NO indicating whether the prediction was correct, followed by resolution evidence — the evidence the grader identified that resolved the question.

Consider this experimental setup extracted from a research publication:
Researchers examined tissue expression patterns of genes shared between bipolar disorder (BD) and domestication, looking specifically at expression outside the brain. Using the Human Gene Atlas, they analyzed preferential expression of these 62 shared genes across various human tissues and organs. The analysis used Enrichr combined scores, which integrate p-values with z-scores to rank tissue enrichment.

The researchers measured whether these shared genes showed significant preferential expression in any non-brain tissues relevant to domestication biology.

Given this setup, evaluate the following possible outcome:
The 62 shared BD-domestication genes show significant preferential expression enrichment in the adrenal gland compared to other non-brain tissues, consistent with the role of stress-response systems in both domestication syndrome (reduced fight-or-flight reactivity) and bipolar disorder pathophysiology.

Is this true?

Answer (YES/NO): YES